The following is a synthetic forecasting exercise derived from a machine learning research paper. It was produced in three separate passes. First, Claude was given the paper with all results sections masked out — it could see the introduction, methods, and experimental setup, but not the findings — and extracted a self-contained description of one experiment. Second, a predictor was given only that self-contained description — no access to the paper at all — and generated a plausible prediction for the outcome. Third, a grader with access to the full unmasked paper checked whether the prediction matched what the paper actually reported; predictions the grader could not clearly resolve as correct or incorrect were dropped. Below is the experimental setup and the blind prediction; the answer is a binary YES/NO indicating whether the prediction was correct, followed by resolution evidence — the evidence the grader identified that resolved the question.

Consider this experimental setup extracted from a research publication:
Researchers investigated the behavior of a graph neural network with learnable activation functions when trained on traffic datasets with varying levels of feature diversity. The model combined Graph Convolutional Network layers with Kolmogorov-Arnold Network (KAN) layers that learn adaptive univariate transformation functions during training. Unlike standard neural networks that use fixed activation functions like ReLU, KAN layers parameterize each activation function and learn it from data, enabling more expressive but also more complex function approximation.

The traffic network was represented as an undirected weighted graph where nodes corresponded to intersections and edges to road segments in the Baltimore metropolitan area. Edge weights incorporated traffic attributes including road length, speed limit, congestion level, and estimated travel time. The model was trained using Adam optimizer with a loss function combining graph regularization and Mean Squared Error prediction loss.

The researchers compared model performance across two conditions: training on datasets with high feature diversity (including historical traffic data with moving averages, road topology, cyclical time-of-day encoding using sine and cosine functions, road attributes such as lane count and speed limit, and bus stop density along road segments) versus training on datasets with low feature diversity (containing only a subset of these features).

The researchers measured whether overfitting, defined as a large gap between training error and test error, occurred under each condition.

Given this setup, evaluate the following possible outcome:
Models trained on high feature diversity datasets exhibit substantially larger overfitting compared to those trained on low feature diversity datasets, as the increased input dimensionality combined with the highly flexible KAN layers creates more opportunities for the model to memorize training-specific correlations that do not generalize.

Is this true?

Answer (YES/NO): NO